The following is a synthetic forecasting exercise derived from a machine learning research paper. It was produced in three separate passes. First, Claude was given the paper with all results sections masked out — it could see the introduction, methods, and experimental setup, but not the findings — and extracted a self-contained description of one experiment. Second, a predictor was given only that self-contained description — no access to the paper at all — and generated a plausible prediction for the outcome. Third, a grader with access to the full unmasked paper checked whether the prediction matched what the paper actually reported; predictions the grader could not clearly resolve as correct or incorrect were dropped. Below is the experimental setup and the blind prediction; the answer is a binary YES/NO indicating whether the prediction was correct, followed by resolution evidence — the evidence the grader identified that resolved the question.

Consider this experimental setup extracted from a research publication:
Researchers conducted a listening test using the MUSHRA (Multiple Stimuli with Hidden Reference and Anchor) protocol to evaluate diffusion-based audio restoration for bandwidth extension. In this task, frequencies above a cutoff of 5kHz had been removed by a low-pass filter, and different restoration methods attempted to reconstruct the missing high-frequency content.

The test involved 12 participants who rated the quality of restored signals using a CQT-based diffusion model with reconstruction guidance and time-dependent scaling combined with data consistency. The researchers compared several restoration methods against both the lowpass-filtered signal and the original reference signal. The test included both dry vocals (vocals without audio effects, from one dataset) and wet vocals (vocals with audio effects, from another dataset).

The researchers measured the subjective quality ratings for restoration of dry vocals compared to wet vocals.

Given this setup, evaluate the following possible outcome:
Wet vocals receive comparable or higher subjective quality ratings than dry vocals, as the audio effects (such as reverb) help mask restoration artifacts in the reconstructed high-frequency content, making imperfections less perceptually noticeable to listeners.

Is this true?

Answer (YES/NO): YES